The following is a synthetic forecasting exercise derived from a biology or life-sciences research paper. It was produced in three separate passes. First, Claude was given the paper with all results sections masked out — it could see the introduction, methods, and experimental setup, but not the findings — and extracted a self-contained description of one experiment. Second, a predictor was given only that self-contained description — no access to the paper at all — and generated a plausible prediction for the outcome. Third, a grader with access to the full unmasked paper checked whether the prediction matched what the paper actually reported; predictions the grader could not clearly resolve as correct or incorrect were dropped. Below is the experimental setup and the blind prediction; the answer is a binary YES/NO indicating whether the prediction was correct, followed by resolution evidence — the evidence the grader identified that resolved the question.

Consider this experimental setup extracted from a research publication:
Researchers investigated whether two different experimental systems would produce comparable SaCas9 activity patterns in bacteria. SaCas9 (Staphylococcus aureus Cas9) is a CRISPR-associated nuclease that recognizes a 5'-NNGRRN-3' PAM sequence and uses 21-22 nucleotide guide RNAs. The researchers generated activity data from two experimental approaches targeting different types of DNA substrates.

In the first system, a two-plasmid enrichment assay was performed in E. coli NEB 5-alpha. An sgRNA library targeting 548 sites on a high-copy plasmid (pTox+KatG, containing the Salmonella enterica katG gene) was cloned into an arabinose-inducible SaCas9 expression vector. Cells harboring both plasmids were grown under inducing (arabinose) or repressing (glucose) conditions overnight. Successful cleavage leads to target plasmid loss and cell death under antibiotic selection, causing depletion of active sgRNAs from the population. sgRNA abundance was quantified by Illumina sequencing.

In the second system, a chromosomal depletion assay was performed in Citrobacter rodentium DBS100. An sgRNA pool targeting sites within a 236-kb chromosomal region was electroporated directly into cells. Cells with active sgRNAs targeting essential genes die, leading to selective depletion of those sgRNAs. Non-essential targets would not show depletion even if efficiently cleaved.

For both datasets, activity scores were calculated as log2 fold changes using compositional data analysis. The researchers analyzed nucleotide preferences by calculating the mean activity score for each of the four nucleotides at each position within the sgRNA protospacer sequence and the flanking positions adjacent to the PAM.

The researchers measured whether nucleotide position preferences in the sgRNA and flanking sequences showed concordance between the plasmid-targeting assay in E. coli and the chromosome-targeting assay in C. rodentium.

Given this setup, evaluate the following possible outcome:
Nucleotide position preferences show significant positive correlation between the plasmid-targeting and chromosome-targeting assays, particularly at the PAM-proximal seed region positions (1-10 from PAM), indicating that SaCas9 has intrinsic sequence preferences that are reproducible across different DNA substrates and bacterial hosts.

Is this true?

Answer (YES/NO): NO